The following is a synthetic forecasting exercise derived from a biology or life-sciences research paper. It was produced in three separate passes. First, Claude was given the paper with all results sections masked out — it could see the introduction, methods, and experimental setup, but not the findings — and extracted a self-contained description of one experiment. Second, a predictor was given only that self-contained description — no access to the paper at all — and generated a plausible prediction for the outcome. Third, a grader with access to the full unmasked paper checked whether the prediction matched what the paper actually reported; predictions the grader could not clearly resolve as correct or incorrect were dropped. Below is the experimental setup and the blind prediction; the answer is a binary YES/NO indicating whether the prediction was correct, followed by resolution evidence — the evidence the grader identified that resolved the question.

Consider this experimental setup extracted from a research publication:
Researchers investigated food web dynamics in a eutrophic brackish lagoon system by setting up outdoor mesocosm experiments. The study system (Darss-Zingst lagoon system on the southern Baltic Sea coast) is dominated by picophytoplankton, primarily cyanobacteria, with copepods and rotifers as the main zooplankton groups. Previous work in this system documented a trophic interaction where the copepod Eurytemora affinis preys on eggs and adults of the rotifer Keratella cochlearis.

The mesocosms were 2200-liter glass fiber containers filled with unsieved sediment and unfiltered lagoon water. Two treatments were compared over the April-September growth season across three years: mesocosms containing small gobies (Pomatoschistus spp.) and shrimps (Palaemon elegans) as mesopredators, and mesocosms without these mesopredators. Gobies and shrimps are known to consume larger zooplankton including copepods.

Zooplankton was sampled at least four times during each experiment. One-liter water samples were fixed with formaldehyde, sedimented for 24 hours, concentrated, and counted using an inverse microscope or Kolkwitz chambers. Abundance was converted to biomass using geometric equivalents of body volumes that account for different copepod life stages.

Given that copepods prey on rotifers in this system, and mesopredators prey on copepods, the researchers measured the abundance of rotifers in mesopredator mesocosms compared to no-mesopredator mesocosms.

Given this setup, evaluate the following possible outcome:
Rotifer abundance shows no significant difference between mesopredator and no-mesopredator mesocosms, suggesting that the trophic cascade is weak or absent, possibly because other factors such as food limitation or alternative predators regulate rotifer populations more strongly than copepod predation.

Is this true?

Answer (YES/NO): NO